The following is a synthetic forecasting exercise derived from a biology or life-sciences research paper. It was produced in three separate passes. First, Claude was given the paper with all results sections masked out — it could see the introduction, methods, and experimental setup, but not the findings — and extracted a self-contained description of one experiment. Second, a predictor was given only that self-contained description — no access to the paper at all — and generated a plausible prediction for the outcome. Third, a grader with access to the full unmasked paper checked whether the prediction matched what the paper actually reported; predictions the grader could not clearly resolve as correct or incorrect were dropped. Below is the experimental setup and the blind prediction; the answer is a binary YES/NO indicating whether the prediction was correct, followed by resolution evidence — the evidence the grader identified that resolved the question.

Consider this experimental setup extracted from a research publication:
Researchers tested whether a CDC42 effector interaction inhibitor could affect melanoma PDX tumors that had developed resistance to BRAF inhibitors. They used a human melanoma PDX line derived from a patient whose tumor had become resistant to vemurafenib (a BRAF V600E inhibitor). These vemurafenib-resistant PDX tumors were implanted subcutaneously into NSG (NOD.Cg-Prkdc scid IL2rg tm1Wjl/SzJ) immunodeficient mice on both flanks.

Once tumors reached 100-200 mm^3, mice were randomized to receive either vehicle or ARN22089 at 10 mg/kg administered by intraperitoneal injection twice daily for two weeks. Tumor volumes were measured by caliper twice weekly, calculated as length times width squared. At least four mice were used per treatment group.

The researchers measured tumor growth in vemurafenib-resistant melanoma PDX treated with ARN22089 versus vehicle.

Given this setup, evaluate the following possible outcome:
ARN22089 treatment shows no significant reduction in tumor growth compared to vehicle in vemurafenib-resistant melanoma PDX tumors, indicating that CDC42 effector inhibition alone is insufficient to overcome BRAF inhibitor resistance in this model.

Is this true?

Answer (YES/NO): NO